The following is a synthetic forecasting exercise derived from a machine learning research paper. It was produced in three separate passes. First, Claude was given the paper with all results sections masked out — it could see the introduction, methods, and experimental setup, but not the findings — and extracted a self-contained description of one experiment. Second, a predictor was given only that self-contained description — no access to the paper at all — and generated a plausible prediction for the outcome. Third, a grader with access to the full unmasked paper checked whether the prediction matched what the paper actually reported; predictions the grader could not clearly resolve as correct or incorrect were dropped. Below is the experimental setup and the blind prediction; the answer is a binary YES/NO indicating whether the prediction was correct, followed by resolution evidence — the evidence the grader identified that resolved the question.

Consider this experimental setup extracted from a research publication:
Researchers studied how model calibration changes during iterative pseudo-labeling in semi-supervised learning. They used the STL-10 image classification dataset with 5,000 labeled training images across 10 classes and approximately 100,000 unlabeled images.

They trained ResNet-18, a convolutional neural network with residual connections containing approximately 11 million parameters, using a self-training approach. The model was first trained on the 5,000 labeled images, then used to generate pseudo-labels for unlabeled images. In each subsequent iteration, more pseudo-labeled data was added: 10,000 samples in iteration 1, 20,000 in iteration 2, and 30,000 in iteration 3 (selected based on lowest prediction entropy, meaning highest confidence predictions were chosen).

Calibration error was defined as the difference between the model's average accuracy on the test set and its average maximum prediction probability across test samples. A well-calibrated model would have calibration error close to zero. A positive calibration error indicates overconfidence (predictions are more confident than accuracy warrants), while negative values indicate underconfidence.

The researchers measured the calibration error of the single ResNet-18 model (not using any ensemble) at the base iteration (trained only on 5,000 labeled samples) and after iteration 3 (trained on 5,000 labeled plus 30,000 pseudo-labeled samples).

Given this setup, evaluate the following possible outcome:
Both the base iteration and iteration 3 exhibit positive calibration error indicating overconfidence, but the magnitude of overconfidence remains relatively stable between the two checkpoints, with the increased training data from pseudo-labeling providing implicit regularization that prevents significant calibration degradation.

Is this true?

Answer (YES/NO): NO